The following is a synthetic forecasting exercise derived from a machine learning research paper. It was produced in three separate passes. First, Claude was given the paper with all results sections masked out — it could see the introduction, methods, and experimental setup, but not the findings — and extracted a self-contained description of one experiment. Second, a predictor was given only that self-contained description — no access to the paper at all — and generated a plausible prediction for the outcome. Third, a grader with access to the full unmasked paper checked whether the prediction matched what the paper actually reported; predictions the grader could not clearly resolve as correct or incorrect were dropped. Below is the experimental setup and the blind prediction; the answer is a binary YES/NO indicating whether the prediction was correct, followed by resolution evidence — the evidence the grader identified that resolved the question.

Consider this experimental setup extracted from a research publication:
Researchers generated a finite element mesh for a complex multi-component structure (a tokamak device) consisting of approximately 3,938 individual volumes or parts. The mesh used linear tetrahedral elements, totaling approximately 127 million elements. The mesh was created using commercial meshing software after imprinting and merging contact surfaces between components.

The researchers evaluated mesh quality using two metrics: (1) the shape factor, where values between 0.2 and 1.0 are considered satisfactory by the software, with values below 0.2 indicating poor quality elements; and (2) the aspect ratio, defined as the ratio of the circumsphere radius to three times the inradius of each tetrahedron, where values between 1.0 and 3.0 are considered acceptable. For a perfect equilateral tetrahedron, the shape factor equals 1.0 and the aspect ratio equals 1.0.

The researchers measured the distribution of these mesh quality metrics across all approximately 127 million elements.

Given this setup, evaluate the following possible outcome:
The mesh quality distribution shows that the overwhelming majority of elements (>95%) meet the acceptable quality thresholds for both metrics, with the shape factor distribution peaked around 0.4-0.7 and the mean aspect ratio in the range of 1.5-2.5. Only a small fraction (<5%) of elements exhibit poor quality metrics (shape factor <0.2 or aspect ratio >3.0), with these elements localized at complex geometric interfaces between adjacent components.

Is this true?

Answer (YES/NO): NO